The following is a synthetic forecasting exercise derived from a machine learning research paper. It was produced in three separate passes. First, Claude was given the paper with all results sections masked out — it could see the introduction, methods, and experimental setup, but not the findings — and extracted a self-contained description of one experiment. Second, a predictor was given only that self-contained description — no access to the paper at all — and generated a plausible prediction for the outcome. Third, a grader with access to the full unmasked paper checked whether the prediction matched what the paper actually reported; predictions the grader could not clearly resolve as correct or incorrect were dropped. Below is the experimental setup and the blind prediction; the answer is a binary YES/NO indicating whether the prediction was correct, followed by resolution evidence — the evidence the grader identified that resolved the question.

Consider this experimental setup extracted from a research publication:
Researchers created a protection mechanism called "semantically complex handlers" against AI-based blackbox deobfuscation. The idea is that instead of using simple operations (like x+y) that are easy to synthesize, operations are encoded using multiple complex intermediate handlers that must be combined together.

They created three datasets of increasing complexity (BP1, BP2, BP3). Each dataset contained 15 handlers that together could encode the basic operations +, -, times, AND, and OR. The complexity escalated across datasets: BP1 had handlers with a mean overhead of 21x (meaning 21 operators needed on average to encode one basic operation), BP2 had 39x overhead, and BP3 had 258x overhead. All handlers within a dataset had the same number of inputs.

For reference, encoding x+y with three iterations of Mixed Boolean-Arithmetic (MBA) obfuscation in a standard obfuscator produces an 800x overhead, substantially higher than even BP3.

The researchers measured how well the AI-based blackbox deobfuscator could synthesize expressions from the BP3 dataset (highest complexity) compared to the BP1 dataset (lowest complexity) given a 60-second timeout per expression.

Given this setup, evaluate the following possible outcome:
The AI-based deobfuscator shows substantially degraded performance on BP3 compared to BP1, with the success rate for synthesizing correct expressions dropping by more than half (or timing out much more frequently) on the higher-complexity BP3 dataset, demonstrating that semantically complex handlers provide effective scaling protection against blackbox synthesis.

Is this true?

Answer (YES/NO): YES